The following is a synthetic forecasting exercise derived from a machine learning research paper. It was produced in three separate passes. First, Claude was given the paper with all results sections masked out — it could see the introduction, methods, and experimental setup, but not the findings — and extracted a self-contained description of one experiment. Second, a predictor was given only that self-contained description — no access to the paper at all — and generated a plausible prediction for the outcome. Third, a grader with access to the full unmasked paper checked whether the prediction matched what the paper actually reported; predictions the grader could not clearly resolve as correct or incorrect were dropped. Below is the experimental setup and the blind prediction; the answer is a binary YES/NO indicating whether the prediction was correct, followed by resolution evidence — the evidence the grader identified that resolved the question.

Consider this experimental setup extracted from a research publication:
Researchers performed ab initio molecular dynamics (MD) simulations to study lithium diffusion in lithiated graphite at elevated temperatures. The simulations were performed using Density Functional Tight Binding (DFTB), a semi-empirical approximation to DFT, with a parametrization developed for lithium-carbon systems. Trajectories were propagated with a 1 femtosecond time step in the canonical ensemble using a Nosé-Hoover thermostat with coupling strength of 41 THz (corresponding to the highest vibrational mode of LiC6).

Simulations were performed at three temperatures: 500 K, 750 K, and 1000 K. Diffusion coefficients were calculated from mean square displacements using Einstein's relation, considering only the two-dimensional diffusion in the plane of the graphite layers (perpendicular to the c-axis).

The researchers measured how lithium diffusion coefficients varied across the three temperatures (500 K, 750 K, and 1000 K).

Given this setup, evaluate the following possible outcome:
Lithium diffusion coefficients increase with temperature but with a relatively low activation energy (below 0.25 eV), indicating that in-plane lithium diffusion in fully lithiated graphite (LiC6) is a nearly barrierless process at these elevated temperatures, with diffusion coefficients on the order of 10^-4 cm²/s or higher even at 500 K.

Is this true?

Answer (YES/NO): NO